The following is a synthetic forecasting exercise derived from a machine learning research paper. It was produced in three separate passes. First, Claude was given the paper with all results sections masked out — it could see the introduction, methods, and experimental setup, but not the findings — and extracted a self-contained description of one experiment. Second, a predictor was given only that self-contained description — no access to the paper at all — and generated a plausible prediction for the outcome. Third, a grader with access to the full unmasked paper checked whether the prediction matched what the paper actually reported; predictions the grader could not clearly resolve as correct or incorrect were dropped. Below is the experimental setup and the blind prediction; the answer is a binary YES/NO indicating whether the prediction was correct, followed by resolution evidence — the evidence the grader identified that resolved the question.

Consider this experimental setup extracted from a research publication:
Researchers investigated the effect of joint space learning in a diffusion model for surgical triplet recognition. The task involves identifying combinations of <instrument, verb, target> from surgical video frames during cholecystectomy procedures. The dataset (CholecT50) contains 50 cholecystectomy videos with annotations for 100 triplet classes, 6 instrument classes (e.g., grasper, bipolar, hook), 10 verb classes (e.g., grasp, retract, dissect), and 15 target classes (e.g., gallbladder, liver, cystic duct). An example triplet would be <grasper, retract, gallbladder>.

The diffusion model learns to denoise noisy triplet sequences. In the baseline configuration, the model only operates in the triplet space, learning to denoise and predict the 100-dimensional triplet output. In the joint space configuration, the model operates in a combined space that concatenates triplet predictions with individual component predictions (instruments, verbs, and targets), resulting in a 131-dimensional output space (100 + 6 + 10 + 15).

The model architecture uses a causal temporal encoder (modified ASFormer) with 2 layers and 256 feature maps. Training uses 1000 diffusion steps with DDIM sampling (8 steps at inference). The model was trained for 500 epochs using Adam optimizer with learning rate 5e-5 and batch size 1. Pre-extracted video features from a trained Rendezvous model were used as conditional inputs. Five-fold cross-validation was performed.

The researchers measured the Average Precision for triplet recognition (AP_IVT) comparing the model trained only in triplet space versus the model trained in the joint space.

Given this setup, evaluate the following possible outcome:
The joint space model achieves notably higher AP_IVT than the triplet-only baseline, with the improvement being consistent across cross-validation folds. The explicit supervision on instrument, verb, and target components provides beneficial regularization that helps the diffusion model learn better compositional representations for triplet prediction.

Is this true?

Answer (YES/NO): YES